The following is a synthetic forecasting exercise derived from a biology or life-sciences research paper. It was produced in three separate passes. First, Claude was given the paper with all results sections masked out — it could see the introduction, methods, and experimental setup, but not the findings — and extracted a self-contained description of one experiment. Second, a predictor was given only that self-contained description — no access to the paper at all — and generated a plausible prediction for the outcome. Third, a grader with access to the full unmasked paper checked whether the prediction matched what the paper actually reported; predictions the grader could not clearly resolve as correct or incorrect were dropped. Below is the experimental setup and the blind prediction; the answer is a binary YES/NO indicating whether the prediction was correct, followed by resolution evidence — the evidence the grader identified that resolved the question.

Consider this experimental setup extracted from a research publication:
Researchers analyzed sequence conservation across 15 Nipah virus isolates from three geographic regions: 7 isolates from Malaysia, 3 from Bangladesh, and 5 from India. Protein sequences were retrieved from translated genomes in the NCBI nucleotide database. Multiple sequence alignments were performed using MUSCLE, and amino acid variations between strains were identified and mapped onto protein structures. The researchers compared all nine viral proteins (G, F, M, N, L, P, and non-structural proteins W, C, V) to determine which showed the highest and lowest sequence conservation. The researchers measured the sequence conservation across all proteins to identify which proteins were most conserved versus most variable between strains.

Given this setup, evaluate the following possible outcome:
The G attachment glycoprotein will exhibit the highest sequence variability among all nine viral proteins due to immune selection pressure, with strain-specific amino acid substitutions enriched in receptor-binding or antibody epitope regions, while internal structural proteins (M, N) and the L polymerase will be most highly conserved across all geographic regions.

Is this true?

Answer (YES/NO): NO